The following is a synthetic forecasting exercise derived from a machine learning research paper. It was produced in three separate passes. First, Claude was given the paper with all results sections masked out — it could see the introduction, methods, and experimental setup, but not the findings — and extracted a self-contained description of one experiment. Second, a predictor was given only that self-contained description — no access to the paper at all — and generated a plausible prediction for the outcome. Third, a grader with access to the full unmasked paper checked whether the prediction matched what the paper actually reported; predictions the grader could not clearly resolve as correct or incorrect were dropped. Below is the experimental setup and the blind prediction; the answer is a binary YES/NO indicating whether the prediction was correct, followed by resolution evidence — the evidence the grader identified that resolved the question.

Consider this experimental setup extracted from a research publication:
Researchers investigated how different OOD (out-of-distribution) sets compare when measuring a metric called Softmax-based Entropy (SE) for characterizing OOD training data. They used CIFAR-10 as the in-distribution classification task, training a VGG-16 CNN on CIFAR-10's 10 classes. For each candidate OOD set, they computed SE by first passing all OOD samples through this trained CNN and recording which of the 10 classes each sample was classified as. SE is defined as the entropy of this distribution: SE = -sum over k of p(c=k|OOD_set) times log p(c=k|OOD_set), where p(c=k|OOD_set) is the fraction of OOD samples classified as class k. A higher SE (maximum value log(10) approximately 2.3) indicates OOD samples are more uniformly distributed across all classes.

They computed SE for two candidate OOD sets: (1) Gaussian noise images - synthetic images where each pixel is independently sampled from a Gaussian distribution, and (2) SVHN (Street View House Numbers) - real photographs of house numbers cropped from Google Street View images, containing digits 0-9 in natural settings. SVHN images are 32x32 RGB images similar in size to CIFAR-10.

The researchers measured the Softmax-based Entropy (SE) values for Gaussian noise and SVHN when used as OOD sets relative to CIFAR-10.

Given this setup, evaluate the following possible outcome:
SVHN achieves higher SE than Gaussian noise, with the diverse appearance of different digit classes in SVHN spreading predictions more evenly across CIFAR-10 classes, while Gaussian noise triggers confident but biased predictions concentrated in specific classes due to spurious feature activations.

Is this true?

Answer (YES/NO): YES